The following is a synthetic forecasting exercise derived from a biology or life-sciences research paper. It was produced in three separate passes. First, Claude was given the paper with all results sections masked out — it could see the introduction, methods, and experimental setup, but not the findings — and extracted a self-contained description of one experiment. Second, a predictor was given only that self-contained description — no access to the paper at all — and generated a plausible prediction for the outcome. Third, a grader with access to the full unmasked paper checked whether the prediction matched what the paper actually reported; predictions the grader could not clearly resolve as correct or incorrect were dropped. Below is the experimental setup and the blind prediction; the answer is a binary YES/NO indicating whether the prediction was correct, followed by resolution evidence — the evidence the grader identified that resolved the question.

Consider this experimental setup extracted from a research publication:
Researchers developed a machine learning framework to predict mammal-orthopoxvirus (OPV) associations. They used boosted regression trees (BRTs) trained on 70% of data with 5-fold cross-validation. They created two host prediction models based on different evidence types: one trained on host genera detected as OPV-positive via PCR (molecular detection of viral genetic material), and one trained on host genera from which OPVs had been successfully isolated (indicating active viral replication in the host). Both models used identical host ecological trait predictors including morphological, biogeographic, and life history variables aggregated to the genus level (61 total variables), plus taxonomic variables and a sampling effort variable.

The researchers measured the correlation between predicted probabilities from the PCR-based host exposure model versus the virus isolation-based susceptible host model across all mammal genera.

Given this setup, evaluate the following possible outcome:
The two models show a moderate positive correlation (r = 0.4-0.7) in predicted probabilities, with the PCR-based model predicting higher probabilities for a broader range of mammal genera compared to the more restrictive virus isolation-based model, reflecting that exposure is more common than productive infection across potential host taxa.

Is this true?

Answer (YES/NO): YES